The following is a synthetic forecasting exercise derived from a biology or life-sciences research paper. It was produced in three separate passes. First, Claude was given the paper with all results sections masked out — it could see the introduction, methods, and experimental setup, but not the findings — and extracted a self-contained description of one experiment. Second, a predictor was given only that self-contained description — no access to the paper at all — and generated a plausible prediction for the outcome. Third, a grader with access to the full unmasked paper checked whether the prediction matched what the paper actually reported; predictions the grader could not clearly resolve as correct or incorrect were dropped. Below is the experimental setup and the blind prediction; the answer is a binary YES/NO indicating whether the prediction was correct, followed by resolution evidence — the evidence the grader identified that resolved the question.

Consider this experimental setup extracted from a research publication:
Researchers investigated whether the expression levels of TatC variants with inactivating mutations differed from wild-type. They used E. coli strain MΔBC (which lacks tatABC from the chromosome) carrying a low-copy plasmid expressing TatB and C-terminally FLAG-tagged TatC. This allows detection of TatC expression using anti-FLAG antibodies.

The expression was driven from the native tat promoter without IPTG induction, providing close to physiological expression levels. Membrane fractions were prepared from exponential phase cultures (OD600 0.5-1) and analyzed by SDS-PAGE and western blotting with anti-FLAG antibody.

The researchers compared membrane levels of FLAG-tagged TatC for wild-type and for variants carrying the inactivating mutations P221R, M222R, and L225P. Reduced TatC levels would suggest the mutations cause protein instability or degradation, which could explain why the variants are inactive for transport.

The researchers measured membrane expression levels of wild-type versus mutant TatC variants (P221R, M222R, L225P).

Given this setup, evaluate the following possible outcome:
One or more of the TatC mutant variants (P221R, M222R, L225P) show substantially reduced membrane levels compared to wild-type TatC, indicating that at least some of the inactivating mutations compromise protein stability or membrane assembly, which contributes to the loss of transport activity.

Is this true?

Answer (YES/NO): NO